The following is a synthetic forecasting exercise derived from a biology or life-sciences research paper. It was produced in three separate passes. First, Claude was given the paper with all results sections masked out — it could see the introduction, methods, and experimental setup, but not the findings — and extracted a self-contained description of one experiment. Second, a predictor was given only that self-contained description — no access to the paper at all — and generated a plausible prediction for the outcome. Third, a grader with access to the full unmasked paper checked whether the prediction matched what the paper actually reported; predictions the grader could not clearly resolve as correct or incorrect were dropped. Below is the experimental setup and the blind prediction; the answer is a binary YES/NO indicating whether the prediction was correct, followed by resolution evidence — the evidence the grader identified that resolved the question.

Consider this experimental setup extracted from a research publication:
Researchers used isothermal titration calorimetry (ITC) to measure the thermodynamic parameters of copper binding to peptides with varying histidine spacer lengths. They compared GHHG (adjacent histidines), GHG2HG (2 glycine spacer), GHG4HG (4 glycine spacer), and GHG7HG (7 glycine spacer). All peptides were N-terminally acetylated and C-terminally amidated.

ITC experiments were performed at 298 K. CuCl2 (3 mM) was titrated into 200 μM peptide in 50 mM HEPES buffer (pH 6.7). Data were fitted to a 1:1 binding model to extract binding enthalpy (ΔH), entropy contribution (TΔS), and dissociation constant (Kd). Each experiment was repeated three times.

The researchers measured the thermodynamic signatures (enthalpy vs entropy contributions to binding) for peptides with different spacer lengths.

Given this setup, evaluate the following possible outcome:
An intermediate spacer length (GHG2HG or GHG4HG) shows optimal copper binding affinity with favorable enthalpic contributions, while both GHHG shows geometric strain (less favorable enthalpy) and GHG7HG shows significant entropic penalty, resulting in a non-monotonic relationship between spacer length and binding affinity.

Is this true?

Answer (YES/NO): YES